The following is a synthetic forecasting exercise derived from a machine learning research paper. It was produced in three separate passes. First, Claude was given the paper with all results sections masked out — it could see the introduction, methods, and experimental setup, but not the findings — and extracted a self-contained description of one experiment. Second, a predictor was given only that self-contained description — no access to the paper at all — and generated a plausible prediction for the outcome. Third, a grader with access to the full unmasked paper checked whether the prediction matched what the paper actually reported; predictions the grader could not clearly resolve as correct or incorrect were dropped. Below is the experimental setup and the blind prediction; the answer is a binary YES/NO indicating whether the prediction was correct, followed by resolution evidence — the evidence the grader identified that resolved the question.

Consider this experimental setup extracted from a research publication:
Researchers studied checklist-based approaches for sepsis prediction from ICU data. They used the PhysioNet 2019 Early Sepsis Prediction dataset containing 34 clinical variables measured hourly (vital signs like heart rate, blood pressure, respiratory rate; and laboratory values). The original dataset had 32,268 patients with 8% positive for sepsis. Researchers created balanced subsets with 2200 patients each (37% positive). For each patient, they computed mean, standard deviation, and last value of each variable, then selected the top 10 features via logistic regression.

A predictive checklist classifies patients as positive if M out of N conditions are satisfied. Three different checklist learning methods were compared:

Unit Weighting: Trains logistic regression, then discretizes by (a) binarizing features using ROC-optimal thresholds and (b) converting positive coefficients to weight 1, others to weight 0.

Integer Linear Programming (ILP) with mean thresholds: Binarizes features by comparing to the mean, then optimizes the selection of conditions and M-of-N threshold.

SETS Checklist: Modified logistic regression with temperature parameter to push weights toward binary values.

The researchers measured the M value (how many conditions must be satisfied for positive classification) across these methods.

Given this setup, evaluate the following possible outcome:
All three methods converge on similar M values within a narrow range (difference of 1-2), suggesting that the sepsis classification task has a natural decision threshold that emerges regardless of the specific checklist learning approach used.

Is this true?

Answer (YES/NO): NO